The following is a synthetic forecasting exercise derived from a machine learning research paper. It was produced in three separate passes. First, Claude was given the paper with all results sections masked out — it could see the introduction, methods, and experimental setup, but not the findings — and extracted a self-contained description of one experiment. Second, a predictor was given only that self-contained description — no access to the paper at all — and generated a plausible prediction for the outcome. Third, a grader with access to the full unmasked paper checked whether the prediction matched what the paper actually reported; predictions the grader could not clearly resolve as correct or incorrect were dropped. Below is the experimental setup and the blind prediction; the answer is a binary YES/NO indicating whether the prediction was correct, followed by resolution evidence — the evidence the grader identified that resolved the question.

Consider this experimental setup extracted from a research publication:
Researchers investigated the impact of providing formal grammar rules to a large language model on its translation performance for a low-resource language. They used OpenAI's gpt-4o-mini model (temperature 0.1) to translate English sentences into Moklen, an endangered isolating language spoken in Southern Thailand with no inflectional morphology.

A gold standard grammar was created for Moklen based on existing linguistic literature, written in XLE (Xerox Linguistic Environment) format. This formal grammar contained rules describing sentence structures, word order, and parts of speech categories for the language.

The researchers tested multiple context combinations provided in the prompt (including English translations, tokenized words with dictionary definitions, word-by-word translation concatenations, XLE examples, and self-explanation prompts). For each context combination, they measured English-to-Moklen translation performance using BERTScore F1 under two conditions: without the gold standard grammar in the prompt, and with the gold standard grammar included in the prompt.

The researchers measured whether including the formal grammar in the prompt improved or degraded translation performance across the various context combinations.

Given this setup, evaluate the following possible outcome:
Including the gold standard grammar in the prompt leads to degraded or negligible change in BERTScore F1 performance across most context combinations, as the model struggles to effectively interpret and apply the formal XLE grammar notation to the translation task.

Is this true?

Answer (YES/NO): NO